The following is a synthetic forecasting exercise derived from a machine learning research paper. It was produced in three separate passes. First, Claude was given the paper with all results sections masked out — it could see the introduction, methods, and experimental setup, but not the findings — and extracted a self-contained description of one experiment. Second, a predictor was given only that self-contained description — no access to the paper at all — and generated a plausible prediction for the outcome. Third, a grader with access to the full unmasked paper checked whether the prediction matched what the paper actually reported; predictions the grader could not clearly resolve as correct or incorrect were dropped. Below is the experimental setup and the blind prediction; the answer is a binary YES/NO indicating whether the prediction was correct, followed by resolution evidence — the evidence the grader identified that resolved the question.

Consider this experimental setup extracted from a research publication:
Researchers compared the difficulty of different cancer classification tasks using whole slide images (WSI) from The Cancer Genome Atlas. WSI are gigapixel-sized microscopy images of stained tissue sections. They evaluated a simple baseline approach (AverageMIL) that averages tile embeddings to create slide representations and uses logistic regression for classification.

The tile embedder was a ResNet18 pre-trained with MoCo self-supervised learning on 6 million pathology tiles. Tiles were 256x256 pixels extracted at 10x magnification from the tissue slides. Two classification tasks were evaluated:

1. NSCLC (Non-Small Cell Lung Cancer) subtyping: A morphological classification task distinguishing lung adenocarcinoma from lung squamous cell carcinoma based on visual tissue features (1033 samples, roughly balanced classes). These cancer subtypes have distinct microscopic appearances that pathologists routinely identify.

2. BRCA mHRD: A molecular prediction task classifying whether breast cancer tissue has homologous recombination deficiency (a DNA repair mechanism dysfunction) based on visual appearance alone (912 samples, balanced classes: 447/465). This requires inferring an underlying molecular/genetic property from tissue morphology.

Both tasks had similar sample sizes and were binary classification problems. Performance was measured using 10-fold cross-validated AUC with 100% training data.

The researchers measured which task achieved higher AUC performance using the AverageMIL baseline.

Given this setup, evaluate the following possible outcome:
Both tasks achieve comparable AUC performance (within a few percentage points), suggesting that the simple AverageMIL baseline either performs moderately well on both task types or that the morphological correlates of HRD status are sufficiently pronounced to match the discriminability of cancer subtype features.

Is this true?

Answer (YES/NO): NO